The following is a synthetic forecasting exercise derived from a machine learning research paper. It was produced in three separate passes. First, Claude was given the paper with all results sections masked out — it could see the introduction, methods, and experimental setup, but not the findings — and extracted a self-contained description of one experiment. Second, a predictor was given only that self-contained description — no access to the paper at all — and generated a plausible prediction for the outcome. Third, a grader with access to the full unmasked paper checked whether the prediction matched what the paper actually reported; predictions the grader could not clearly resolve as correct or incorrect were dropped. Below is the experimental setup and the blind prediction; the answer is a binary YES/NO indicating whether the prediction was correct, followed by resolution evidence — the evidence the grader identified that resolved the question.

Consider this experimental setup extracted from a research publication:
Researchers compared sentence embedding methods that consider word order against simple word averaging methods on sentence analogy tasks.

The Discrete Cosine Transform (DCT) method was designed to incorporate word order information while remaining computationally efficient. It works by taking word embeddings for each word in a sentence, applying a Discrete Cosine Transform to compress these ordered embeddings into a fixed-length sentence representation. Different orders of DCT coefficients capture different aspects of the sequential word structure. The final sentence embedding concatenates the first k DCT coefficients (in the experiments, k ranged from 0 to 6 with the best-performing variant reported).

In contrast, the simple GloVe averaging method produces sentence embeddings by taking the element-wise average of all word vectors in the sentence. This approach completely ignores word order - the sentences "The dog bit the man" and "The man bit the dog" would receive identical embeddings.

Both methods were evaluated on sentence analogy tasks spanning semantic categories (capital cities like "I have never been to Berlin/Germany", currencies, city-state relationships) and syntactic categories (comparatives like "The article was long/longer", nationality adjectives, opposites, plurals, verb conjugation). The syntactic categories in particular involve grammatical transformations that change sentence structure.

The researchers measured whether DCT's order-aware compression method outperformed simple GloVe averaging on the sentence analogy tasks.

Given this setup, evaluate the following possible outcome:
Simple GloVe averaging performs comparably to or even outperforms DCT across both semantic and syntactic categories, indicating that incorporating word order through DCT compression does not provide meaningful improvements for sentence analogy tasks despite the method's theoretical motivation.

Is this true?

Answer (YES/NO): NO